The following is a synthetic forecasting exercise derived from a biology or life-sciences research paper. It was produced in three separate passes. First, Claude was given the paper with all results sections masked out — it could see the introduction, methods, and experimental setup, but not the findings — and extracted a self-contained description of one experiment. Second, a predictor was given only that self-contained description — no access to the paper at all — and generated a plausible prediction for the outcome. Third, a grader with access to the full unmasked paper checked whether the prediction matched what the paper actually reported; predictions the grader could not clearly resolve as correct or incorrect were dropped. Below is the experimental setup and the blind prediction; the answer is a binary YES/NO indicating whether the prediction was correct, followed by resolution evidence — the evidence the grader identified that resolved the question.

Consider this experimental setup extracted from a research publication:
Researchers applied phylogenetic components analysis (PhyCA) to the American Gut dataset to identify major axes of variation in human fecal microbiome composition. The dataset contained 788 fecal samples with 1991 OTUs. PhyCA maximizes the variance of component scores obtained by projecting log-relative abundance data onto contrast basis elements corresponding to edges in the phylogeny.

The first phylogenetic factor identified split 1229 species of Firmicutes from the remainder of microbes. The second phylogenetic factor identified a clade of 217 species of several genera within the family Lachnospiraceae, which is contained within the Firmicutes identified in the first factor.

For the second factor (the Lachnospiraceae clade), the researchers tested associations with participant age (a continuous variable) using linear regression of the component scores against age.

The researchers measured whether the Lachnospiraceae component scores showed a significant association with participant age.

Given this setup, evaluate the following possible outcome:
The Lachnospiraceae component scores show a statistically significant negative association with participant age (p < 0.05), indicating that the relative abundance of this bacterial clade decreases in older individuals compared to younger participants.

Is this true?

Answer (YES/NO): YES